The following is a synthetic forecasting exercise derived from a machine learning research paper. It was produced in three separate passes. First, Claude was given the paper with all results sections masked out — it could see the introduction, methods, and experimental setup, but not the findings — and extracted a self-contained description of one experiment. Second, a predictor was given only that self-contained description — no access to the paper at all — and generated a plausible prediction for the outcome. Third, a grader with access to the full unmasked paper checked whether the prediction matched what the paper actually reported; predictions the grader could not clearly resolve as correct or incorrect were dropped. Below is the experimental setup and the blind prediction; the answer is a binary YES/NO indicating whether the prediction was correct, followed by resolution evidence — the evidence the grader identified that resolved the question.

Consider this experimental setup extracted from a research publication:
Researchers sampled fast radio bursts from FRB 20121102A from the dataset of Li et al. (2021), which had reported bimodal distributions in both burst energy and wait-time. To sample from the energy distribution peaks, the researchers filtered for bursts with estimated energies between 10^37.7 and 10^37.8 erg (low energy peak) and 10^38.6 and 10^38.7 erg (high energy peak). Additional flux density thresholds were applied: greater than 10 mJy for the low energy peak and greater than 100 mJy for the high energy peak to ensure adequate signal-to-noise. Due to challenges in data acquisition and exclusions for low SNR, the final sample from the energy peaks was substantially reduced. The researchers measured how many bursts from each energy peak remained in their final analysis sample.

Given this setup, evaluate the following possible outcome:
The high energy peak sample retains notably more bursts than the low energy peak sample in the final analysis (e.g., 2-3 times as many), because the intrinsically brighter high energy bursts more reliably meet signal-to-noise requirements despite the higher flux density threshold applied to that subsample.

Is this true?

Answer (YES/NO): NO